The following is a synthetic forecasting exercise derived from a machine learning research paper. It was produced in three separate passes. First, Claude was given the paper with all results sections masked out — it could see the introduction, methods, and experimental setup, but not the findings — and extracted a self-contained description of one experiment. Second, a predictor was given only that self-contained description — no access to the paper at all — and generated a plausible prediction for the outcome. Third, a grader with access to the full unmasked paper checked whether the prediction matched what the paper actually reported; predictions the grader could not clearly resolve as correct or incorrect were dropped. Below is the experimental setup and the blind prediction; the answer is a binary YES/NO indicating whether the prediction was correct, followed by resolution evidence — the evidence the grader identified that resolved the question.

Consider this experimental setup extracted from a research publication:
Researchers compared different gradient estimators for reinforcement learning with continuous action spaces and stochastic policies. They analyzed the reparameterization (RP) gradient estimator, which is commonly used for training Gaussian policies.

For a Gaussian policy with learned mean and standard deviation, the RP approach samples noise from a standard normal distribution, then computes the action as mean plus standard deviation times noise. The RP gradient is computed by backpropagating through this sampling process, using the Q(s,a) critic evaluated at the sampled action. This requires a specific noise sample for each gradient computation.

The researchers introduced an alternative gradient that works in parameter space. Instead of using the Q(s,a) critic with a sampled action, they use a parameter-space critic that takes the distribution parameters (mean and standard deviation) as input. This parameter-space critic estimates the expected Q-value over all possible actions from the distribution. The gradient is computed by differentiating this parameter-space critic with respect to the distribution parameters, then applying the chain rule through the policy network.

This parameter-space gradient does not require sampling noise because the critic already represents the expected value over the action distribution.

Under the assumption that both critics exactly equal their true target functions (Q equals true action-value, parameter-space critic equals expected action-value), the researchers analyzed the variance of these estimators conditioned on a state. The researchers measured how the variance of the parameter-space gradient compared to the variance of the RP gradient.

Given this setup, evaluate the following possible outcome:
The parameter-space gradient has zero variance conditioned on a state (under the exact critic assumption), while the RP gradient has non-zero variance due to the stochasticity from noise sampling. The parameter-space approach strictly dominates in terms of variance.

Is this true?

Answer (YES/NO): YES